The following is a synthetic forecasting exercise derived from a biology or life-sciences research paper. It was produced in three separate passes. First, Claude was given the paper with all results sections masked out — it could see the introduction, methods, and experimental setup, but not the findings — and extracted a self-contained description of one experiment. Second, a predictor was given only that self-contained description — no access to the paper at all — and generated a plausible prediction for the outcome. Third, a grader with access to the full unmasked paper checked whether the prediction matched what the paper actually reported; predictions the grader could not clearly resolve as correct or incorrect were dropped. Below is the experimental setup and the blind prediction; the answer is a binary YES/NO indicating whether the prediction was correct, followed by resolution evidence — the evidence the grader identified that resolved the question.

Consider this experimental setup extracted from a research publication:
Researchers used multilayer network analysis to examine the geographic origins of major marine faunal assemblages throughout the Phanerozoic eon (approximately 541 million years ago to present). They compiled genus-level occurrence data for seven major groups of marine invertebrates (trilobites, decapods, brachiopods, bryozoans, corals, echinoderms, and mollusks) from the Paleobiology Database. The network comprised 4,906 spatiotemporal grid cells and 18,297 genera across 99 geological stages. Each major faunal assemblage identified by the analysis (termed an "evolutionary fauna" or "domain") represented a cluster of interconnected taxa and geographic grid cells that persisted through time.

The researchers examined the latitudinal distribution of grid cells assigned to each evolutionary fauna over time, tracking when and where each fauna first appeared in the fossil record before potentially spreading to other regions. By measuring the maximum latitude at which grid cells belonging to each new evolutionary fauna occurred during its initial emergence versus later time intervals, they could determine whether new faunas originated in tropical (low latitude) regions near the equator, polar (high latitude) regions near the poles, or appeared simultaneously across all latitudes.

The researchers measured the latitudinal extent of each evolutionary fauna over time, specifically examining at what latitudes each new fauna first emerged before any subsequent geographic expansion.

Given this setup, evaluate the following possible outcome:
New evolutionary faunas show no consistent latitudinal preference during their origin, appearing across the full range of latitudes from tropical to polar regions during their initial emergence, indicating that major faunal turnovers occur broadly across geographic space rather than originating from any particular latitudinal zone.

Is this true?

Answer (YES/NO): NO